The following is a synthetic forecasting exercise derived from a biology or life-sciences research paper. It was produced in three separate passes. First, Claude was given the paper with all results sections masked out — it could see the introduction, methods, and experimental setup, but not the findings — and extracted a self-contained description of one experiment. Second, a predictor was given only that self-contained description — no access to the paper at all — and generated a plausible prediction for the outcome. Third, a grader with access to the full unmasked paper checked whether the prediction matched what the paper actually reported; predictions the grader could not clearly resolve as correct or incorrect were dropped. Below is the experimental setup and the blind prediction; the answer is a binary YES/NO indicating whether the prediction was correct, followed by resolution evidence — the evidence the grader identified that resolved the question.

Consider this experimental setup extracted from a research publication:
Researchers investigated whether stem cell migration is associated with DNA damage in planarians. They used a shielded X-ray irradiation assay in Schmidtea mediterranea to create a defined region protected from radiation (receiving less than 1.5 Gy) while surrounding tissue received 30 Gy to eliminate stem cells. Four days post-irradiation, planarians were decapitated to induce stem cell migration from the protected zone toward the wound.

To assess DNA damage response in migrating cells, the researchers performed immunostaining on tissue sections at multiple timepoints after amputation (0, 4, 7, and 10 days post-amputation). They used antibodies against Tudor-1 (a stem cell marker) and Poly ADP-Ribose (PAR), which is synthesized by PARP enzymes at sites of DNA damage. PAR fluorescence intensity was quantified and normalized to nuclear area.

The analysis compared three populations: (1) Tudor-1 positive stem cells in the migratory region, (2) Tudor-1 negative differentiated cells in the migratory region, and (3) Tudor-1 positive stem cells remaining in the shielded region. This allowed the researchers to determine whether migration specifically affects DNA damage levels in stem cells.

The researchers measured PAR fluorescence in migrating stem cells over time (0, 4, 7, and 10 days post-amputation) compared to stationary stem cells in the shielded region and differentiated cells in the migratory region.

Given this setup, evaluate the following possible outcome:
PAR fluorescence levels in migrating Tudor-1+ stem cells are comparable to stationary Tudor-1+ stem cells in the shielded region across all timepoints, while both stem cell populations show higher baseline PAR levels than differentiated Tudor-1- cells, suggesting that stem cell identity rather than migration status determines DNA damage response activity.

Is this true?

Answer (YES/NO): NO